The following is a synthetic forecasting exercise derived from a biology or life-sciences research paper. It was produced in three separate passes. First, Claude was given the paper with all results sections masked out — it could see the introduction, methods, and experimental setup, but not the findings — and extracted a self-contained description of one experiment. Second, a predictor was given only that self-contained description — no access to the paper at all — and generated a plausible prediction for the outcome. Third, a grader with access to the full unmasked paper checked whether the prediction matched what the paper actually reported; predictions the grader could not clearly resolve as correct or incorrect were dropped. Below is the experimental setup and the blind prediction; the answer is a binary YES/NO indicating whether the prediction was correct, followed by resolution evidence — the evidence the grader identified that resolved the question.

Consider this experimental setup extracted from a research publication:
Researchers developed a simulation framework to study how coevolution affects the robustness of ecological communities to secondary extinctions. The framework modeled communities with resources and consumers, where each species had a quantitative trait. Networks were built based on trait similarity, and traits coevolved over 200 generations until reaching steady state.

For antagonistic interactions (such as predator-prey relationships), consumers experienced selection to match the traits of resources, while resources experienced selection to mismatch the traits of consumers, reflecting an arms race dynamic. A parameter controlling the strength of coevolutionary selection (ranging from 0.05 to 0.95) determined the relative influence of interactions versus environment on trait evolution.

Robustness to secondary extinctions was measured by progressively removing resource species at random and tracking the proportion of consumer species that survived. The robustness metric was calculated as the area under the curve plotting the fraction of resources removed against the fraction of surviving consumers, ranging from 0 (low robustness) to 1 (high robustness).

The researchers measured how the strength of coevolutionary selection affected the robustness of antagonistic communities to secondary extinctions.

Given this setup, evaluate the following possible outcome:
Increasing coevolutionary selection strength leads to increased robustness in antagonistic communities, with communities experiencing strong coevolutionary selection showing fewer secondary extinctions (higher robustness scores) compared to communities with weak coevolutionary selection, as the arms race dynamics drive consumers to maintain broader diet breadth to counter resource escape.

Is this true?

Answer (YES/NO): NO